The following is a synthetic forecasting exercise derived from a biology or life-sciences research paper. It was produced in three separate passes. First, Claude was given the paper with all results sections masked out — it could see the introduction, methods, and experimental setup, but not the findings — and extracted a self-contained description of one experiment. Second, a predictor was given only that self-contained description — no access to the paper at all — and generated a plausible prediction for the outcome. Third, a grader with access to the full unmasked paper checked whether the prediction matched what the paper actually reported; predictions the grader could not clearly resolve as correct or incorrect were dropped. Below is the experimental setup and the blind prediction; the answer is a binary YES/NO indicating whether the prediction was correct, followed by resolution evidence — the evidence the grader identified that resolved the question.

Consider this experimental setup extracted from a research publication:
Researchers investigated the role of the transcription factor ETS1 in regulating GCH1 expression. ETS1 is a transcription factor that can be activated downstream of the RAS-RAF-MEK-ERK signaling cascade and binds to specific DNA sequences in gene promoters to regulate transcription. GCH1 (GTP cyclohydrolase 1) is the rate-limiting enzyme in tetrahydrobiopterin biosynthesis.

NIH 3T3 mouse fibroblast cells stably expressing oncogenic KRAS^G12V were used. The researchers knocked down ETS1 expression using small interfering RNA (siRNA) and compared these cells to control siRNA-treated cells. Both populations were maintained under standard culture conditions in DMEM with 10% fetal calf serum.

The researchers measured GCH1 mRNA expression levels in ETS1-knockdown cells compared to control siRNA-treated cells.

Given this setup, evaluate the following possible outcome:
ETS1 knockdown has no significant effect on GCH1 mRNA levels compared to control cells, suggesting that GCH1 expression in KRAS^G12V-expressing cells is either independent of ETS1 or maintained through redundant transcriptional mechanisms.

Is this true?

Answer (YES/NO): NO